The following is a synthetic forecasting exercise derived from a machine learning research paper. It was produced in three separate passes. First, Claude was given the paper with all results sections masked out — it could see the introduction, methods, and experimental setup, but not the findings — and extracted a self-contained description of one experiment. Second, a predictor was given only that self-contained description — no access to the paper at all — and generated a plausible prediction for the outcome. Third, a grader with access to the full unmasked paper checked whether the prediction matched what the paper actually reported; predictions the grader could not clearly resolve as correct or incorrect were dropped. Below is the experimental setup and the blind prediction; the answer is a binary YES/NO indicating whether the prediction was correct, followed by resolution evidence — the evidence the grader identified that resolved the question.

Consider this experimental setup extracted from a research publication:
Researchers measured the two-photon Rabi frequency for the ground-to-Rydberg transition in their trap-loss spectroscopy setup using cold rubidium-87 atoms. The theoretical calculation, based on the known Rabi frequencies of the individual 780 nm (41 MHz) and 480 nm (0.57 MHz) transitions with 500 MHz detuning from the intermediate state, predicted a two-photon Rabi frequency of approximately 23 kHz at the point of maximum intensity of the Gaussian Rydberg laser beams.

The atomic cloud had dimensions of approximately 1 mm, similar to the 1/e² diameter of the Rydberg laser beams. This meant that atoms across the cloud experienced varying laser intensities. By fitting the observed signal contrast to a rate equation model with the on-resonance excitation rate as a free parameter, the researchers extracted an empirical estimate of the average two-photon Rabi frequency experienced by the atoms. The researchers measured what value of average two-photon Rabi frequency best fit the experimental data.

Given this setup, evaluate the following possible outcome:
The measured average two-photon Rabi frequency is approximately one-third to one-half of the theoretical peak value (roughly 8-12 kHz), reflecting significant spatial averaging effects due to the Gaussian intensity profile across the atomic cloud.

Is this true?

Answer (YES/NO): YES